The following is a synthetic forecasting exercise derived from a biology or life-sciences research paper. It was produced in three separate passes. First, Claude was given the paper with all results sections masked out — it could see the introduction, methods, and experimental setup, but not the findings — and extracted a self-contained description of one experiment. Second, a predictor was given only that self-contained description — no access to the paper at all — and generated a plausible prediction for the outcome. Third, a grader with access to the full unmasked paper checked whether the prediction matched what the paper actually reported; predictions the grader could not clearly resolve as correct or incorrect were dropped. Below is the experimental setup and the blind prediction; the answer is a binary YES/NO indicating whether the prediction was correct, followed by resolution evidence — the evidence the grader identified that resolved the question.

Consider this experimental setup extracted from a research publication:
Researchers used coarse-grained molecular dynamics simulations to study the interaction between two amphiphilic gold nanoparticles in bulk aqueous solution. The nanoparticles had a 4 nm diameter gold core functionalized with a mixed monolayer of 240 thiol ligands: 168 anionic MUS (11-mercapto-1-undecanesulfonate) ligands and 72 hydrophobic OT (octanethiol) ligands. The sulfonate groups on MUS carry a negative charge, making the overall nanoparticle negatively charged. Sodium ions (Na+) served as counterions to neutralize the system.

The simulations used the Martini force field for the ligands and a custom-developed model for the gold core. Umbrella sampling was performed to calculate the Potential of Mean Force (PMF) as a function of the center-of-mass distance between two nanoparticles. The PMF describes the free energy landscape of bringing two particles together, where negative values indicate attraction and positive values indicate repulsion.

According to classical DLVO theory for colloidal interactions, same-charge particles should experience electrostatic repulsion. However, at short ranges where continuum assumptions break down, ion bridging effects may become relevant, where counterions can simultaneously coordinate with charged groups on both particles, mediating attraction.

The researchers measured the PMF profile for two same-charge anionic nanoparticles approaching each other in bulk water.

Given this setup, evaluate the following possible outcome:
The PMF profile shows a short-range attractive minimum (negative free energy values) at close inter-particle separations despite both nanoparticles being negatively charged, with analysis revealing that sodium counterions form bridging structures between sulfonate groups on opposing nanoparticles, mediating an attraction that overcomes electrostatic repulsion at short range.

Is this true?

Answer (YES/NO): YES